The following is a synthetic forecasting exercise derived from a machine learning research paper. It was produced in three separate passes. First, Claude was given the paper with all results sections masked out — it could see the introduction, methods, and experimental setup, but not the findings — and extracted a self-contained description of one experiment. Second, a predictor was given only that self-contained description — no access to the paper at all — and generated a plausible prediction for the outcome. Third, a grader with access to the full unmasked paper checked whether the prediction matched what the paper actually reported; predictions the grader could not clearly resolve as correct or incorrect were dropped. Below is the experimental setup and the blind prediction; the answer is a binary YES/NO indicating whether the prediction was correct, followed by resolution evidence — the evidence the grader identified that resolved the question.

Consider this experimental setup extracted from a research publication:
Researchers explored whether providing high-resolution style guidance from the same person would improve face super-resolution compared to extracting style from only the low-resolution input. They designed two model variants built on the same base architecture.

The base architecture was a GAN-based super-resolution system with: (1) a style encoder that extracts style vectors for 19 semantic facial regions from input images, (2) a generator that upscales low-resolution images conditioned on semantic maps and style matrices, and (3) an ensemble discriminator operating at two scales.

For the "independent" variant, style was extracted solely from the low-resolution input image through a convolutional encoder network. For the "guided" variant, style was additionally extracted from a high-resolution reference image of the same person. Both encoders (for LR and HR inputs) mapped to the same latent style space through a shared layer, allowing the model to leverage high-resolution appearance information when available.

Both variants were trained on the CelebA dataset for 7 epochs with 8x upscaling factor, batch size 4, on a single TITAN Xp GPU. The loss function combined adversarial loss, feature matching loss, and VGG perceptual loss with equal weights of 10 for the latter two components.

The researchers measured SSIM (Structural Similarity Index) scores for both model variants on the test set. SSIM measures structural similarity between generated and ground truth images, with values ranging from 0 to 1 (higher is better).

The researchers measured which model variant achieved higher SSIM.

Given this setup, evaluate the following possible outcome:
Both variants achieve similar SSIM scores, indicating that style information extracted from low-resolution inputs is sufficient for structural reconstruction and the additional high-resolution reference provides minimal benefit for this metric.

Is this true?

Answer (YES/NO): YES